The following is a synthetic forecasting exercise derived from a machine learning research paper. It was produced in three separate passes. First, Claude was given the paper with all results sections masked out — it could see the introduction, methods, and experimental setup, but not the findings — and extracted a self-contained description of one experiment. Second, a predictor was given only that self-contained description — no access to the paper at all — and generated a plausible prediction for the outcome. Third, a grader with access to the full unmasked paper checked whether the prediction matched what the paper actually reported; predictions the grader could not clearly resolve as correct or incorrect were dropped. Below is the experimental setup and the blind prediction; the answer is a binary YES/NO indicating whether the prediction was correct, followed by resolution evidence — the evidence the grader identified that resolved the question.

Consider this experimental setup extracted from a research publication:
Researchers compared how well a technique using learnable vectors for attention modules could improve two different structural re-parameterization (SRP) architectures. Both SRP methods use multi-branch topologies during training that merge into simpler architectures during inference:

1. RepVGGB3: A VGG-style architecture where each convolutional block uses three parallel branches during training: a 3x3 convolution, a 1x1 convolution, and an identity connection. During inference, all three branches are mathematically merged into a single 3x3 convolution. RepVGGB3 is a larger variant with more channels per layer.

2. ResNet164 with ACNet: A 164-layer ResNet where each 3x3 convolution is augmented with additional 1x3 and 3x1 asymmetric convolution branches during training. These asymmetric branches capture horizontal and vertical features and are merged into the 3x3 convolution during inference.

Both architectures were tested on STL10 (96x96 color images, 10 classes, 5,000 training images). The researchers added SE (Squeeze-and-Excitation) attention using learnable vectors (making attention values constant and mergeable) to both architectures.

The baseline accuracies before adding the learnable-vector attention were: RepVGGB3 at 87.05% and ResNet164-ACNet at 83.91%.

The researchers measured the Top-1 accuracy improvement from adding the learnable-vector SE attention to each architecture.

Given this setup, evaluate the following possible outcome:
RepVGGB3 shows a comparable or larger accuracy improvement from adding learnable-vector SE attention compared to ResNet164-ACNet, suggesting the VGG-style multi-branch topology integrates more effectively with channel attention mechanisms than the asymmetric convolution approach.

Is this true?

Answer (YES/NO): YES